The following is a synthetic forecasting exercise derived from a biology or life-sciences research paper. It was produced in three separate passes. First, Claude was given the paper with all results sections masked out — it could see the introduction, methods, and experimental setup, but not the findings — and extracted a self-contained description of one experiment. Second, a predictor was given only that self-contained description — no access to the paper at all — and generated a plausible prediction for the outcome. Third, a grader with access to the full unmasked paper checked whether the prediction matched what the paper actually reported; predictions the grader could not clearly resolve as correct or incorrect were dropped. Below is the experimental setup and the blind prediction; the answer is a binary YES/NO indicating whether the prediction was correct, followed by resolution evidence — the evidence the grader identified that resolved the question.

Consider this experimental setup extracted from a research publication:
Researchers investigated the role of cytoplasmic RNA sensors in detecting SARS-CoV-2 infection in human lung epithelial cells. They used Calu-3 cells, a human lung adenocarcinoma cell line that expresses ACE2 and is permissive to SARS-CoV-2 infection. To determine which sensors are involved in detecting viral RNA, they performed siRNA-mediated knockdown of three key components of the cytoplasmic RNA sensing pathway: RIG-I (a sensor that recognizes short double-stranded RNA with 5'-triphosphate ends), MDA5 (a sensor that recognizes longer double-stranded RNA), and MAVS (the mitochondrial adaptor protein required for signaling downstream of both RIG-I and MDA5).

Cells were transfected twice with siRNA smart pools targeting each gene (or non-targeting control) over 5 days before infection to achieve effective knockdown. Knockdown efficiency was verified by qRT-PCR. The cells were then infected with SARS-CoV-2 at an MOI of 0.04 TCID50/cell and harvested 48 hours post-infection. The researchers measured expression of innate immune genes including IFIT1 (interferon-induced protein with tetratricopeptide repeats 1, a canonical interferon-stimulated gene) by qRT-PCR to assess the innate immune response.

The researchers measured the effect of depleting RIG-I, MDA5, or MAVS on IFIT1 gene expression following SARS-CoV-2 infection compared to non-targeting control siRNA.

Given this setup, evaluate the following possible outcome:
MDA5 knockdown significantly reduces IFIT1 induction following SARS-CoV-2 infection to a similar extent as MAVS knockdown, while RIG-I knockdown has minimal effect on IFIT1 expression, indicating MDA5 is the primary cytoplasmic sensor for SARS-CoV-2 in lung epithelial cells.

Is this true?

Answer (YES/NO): NO